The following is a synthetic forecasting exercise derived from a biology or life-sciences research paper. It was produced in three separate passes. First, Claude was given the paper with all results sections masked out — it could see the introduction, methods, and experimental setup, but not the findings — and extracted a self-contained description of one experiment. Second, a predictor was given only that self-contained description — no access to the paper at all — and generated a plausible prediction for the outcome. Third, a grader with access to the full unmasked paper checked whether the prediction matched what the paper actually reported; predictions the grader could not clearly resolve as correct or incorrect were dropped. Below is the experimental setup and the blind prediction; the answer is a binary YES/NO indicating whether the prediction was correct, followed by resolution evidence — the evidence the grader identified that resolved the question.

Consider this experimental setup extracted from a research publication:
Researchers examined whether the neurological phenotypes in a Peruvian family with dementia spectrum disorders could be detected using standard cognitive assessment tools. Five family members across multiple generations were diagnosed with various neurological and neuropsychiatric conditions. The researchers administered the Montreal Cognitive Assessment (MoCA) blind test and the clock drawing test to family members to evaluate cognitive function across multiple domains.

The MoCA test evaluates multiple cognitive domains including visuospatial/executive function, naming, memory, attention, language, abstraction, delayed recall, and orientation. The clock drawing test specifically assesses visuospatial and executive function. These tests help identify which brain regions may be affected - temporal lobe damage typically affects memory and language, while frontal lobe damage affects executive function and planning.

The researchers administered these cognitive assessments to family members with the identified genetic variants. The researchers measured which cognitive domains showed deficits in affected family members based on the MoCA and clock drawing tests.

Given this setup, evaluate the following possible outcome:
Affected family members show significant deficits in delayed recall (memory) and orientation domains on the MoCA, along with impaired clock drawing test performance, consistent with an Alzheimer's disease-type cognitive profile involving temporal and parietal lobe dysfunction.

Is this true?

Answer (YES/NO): NO